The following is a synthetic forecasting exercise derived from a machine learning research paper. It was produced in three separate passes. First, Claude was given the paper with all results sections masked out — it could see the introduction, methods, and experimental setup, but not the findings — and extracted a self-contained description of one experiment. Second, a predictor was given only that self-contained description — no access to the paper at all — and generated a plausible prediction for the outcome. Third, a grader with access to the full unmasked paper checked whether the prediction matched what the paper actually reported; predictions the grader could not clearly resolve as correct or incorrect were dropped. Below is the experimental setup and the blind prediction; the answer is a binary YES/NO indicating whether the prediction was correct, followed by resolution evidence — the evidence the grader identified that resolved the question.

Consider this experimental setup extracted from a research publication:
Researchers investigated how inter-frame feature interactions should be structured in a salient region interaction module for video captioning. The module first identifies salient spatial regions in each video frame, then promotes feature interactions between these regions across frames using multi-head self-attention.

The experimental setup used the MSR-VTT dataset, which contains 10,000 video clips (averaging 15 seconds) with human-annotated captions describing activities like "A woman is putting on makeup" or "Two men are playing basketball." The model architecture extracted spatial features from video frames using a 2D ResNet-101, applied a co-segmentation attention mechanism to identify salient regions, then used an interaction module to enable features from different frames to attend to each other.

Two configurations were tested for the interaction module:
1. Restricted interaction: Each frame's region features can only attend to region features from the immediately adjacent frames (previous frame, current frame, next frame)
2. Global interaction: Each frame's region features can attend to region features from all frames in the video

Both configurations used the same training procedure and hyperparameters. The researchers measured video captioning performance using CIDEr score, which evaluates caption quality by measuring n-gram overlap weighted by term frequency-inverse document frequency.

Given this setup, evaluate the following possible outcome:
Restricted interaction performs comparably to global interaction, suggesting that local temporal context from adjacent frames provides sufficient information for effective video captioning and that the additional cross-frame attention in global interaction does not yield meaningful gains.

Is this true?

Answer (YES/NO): NO